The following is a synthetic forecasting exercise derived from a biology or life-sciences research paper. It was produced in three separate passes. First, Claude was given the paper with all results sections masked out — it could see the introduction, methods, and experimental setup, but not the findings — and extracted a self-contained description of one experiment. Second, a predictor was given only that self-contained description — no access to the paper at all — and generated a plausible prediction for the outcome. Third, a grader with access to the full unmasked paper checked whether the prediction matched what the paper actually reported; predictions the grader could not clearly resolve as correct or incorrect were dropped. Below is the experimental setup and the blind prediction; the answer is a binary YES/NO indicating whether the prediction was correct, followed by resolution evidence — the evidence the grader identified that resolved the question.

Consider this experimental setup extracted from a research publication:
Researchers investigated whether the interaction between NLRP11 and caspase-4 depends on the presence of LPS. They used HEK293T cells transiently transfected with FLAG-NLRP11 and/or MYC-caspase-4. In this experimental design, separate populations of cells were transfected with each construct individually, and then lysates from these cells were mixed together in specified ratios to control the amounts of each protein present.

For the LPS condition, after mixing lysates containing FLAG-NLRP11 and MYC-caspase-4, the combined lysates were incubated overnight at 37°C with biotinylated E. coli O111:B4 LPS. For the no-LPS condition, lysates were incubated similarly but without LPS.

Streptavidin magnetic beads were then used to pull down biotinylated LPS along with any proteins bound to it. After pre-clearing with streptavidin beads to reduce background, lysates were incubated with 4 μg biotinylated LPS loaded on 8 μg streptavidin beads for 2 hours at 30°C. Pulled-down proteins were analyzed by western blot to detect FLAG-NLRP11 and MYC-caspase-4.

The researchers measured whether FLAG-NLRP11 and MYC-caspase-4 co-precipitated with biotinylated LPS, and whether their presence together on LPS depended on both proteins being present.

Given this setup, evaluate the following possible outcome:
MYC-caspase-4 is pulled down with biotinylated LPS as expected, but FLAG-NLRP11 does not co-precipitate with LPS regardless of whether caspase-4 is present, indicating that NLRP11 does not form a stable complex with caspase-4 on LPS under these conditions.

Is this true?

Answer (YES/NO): NO